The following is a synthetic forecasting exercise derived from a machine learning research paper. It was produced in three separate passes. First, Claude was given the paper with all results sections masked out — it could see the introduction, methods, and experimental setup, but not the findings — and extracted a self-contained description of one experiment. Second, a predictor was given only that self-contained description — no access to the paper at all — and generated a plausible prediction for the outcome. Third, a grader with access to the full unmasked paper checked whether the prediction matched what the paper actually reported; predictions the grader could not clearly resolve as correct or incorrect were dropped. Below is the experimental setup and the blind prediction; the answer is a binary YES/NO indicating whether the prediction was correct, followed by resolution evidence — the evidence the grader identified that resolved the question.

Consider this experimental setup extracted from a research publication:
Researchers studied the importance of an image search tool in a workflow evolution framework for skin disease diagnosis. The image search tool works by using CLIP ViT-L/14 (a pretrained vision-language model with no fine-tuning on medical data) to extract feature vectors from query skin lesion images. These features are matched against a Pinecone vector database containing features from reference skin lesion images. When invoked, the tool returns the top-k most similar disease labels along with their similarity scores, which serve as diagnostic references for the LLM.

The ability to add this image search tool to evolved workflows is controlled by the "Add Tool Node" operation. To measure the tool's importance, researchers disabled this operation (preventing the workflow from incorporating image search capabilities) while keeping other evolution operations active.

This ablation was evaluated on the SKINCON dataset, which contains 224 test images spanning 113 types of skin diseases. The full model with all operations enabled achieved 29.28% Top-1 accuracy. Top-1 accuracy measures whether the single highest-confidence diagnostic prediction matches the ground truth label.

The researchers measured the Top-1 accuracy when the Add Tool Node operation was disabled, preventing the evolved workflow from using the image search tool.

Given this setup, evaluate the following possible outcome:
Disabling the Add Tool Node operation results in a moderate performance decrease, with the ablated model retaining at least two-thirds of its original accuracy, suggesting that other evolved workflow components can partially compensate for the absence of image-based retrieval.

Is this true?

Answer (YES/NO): YES